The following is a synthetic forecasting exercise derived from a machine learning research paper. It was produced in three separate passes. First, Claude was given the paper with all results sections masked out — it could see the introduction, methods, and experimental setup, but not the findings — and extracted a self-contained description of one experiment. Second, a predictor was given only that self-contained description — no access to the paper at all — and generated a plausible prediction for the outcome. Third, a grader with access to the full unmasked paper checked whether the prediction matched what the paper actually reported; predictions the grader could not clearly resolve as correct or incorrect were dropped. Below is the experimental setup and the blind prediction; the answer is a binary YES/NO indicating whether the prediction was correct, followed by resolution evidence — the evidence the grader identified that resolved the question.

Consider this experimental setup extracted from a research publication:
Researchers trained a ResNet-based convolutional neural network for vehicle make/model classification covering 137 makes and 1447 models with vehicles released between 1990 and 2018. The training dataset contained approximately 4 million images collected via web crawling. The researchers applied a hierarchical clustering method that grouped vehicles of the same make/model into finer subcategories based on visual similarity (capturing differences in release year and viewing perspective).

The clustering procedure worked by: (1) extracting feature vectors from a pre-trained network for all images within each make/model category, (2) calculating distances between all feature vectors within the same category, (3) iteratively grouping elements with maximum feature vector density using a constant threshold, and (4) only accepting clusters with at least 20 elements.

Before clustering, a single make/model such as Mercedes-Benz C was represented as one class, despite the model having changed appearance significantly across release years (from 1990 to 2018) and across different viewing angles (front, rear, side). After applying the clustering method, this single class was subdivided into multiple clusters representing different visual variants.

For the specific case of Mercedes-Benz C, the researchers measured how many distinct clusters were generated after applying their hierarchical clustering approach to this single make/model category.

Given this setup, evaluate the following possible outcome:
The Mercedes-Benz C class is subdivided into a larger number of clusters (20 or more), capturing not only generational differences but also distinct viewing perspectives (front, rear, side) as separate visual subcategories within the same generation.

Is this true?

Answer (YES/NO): NO